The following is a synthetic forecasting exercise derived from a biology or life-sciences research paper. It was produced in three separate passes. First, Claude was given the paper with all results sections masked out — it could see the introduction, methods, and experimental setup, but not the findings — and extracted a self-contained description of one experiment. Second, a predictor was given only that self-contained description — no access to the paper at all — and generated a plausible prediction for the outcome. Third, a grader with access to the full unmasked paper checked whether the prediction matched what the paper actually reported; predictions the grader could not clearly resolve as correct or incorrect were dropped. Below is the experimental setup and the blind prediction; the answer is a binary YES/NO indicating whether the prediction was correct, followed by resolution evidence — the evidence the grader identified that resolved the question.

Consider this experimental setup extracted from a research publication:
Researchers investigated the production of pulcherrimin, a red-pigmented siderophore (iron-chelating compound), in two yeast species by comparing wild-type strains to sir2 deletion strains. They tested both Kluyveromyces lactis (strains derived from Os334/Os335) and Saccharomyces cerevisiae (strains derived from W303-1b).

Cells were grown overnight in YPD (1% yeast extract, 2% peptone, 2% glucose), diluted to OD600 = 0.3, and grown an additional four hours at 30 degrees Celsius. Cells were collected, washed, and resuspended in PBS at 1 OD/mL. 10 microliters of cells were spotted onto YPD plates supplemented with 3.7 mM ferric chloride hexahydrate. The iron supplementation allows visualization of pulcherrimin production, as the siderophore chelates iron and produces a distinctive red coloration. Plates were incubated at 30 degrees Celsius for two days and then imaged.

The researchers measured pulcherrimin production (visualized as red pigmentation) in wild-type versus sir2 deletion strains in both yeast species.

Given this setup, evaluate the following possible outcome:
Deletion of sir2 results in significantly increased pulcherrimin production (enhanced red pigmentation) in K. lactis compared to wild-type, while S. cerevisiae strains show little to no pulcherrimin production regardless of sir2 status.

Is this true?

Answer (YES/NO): YES